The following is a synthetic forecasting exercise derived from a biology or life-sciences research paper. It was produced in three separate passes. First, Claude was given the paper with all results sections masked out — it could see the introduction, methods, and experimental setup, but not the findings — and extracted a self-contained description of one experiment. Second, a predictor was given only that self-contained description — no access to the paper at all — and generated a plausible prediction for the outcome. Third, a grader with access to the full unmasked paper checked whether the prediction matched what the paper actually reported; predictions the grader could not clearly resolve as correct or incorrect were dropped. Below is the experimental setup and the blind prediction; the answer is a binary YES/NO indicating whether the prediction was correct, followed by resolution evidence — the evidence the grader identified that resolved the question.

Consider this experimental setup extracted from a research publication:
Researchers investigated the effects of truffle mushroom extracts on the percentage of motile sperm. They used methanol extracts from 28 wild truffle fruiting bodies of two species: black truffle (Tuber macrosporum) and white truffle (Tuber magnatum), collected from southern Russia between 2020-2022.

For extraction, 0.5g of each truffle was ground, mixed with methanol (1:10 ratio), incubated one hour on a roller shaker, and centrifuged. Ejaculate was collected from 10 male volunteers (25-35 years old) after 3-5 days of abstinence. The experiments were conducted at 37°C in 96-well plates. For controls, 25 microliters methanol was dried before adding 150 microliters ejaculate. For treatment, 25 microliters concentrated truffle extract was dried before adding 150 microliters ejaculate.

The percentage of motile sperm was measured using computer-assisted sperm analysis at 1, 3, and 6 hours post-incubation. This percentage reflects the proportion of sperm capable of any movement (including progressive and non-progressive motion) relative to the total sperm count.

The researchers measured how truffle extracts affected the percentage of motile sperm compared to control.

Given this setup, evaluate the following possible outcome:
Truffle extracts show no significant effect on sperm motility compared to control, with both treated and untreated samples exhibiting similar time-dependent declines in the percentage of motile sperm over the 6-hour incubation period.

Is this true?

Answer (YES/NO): NO